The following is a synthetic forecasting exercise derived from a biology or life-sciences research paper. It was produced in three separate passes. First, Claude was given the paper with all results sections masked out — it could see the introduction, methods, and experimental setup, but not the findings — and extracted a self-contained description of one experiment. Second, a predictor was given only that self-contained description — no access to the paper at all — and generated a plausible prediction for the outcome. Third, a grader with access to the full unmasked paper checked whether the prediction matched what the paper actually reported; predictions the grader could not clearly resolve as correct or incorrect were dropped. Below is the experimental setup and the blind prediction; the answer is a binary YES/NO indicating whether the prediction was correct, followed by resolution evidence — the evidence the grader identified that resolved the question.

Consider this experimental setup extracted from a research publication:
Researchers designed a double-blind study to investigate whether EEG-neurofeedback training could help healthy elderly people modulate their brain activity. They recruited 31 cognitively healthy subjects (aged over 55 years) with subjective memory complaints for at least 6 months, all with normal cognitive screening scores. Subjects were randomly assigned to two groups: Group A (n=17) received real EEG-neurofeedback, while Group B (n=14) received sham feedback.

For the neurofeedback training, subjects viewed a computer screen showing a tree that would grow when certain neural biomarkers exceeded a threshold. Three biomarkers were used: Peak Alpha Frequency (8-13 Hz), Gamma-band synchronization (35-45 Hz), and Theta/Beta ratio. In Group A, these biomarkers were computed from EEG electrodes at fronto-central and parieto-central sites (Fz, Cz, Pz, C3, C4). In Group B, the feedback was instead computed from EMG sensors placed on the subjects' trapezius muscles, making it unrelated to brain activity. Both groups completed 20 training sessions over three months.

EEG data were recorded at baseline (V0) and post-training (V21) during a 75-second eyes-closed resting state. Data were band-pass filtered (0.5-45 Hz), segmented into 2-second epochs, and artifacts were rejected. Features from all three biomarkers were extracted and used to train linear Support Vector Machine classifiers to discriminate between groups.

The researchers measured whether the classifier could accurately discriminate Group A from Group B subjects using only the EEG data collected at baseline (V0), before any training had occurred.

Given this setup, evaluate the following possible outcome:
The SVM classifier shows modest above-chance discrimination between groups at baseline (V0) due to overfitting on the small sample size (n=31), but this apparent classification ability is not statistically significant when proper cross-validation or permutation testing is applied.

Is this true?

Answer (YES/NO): NO